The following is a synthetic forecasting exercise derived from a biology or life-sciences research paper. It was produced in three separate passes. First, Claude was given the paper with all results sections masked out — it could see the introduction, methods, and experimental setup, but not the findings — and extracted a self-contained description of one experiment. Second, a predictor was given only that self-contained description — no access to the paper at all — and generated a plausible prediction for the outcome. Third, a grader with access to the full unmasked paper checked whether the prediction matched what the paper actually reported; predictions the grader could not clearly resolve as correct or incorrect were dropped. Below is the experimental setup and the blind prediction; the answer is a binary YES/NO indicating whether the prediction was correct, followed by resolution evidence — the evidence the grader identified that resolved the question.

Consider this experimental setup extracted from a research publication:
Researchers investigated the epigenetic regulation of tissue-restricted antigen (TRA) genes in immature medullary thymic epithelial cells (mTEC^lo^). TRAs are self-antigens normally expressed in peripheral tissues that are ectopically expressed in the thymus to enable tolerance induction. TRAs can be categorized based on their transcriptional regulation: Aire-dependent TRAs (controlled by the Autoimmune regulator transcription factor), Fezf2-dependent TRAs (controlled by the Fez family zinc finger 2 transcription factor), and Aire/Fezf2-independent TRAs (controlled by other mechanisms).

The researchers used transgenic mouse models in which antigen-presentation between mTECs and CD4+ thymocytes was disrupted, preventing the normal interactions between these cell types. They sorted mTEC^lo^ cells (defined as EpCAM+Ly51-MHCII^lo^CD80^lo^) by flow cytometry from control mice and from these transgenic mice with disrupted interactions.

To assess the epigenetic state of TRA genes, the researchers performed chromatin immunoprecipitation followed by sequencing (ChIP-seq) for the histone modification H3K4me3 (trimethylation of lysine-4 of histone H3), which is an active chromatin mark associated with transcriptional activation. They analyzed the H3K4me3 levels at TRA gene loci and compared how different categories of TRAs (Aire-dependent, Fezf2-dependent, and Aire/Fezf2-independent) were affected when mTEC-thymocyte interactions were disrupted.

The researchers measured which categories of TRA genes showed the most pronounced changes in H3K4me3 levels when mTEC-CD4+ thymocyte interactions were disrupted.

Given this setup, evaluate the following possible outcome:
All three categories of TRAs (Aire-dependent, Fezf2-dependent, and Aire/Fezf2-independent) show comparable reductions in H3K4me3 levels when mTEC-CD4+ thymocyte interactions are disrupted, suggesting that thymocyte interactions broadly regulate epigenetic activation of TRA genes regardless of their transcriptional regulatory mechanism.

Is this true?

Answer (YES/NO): YES